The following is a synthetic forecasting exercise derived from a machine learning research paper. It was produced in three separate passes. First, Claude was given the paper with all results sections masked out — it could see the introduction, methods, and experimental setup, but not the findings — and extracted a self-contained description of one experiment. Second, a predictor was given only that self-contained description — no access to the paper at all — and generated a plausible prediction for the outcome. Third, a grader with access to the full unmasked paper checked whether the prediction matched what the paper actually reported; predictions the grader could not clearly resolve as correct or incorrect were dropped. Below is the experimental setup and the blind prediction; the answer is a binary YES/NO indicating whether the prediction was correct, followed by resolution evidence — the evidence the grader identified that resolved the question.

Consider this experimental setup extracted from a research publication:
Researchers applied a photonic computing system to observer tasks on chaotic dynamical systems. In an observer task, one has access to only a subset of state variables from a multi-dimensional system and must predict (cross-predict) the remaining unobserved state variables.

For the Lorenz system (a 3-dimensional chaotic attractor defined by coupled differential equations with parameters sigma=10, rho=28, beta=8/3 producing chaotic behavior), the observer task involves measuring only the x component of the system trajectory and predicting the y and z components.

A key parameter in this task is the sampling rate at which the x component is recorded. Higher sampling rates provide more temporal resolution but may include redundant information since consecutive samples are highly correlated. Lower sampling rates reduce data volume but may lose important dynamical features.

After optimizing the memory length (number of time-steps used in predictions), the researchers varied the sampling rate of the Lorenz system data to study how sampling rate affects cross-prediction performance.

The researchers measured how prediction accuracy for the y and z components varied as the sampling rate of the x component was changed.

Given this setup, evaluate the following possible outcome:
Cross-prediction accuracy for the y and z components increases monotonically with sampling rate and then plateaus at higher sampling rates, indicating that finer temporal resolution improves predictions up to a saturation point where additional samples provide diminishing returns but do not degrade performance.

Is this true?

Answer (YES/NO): NO